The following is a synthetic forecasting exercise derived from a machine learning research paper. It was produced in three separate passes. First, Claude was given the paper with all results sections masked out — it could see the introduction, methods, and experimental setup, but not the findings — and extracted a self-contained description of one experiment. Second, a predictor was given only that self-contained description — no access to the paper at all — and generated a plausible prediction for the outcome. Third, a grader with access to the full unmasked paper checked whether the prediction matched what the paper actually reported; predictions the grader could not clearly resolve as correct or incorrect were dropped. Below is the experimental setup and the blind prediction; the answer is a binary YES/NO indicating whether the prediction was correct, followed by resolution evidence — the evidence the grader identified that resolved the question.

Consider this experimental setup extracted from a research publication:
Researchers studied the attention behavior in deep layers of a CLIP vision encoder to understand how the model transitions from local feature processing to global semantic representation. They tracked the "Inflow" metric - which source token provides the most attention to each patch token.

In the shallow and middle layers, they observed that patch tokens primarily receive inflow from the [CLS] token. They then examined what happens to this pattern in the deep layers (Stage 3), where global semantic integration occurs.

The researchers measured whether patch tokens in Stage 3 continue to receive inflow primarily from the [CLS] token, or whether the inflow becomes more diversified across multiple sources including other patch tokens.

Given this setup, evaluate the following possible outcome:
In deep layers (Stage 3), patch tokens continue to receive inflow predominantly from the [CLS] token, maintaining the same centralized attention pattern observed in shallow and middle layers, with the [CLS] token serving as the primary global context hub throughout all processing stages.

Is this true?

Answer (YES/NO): NO